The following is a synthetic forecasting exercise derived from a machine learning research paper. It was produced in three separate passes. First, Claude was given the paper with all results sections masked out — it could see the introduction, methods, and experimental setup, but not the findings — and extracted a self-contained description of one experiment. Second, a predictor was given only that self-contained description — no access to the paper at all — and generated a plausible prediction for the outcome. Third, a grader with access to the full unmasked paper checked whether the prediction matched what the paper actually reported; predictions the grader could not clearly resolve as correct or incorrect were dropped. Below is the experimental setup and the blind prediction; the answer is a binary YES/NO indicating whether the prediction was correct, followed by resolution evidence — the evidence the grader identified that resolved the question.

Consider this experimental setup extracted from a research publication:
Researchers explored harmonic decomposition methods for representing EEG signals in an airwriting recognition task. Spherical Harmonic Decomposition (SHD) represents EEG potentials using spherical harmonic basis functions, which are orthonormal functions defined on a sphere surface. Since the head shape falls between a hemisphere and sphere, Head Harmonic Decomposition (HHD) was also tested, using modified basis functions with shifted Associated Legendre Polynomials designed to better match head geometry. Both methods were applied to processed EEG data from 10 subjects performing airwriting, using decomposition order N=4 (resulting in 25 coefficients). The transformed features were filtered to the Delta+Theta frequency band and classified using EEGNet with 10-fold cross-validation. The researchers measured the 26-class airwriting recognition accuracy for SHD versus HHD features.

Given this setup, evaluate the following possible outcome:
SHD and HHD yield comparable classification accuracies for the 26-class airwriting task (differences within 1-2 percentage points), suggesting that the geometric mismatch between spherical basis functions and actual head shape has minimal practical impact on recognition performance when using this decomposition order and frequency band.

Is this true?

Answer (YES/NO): YES